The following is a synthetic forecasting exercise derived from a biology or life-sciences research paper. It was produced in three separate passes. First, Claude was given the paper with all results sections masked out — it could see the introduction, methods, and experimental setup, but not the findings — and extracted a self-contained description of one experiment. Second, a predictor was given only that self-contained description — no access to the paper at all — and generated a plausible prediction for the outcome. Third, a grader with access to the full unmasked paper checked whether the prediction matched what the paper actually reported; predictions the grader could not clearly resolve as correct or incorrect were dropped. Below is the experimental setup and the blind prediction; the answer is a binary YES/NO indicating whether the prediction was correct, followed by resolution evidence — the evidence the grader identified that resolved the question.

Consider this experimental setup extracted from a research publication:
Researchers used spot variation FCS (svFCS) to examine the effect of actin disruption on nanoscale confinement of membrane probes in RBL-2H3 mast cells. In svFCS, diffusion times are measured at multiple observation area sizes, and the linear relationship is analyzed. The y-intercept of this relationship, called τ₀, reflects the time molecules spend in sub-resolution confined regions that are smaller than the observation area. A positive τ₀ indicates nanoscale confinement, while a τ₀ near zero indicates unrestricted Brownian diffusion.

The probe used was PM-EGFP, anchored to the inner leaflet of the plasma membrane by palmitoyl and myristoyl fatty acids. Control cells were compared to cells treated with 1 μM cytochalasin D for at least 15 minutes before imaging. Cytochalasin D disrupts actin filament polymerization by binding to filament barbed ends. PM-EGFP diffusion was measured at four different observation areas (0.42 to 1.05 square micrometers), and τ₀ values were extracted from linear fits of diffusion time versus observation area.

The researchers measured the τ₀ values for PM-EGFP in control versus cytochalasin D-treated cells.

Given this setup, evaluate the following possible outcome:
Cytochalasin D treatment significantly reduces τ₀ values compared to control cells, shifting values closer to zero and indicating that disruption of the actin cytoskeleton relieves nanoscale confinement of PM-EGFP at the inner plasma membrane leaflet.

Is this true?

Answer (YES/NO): NO